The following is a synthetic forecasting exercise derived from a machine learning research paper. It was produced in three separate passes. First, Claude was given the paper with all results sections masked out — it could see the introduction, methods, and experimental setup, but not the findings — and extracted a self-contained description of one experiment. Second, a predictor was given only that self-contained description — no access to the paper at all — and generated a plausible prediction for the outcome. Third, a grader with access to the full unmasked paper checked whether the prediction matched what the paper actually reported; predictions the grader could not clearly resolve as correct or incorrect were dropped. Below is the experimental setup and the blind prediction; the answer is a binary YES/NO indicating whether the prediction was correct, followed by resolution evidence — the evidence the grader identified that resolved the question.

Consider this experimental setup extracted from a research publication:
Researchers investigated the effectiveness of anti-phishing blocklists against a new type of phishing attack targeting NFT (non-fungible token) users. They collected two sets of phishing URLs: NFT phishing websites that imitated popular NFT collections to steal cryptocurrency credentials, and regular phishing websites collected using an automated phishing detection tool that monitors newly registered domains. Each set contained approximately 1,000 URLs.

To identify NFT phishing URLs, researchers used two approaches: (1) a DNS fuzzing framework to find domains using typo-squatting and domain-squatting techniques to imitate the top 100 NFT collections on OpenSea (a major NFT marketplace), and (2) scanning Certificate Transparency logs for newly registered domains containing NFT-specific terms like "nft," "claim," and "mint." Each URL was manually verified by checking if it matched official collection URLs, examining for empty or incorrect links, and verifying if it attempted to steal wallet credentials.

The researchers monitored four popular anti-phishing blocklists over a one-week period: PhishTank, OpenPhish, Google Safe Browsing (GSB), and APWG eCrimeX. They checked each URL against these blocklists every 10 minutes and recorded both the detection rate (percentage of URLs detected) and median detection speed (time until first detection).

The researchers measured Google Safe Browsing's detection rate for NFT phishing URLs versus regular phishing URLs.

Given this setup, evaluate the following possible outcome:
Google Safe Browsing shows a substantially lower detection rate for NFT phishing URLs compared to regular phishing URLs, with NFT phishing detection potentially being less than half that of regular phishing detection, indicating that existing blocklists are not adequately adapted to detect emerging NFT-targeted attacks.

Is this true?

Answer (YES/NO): YES